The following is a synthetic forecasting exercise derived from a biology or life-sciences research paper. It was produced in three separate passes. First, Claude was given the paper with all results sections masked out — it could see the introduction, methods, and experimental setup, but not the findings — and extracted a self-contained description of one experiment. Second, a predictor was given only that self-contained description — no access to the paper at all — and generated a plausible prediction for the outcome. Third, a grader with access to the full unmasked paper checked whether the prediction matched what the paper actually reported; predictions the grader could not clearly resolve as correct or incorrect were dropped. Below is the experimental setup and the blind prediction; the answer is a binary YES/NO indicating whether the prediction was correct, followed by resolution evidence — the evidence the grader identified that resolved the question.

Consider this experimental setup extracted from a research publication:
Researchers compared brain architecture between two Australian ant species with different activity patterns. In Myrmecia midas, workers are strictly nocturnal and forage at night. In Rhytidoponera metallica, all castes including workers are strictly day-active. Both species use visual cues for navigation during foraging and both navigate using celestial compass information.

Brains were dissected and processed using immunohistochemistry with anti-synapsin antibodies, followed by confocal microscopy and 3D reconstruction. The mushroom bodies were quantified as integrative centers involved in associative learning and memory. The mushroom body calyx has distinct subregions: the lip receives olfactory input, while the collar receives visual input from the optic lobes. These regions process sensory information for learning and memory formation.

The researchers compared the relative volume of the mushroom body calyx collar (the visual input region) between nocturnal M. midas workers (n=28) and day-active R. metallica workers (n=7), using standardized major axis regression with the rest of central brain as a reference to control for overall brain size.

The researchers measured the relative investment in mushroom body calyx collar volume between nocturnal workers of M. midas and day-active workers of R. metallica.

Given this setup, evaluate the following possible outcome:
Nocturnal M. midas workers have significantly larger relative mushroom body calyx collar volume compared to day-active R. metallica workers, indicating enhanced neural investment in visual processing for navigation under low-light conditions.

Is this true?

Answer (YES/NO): YES